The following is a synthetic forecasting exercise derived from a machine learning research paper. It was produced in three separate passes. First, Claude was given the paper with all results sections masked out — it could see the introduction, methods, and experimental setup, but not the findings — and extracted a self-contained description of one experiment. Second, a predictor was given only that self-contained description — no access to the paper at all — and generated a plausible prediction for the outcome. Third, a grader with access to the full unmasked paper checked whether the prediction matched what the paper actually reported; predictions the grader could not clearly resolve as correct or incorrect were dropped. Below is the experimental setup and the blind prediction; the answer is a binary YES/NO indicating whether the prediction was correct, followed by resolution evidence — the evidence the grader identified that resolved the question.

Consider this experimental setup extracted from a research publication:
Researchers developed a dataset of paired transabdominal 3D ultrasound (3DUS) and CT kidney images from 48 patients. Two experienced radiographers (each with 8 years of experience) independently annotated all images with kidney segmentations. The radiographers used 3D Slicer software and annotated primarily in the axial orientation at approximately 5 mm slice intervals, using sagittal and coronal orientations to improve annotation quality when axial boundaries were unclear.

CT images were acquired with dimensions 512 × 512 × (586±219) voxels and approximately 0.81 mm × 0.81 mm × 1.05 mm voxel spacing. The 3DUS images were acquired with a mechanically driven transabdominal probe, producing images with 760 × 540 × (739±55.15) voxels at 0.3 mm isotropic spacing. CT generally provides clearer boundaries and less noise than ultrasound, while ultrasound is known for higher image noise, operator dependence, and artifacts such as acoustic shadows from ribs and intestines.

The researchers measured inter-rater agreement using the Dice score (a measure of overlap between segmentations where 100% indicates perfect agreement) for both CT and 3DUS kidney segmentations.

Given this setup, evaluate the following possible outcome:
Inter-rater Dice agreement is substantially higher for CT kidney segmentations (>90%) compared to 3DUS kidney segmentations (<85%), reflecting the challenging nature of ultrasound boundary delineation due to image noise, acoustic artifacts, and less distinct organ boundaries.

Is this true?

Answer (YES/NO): NO